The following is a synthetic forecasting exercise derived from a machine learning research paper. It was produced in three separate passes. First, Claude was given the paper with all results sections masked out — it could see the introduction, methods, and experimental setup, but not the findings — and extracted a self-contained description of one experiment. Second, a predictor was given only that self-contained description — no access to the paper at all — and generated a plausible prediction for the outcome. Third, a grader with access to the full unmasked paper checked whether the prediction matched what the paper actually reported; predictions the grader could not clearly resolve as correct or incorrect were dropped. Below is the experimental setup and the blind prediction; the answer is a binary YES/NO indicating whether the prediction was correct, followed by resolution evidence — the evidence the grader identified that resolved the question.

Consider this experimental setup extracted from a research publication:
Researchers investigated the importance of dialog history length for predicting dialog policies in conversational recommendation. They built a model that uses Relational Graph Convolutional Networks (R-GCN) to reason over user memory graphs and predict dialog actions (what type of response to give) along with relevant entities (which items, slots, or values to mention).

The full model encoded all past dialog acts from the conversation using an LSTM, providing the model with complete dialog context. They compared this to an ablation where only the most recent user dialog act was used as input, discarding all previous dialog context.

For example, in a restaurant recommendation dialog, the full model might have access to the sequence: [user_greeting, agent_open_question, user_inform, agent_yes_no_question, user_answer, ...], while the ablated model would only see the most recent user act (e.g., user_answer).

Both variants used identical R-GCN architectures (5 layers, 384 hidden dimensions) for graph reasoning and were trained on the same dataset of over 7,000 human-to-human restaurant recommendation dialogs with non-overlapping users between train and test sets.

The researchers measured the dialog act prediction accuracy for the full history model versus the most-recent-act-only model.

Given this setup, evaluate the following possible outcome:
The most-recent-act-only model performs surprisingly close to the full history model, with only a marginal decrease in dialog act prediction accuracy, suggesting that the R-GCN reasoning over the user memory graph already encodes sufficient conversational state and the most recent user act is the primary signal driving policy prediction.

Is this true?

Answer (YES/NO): YES